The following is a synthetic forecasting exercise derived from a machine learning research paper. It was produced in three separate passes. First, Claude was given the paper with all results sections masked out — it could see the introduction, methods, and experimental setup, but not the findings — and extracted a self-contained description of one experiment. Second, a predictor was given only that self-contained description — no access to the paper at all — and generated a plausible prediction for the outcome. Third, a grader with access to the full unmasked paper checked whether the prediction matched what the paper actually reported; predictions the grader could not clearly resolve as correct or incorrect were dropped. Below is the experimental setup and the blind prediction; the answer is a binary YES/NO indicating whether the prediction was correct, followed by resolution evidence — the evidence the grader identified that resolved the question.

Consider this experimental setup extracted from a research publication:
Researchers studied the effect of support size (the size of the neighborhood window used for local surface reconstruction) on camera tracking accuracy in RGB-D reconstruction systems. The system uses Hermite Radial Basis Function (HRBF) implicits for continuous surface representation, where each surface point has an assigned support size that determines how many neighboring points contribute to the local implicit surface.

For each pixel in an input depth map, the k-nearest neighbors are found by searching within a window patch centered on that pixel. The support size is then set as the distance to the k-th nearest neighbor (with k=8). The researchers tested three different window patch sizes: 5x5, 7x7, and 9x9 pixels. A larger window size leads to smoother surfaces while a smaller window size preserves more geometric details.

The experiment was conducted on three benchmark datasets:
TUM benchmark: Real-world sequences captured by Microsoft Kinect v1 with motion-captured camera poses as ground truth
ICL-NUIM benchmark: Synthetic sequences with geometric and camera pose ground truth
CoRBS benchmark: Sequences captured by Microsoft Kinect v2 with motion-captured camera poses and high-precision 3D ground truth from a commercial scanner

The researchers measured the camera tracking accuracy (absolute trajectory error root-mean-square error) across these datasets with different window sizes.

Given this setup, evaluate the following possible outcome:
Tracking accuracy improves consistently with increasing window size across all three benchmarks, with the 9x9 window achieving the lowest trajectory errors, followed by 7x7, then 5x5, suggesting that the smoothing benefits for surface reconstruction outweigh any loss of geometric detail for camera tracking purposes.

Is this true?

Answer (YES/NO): NO